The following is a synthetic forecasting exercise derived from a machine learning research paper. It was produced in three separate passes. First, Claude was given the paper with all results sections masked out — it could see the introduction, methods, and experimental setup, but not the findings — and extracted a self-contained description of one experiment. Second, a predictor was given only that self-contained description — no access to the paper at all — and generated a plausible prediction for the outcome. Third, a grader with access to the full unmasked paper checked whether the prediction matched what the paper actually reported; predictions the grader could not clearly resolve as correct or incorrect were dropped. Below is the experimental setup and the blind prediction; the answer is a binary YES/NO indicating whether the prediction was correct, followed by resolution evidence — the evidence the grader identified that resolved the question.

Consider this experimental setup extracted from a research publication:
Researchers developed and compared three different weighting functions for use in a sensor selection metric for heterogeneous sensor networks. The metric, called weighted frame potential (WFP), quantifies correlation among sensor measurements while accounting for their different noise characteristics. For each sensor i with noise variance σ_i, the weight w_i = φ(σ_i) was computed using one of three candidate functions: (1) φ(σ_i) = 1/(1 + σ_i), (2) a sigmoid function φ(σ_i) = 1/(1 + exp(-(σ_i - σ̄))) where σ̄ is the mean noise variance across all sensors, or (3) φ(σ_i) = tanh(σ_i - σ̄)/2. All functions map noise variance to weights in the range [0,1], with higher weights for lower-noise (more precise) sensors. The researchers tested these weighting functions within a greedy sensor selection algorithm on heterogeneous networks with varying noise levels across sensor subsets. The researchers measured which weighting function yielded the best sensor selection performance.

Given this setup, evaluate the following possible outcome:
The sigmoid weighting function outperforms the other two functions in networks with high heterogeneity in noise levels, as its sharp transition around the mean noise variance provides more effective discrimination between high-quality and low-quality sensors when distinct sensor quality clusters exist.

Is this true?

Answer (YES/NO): NO